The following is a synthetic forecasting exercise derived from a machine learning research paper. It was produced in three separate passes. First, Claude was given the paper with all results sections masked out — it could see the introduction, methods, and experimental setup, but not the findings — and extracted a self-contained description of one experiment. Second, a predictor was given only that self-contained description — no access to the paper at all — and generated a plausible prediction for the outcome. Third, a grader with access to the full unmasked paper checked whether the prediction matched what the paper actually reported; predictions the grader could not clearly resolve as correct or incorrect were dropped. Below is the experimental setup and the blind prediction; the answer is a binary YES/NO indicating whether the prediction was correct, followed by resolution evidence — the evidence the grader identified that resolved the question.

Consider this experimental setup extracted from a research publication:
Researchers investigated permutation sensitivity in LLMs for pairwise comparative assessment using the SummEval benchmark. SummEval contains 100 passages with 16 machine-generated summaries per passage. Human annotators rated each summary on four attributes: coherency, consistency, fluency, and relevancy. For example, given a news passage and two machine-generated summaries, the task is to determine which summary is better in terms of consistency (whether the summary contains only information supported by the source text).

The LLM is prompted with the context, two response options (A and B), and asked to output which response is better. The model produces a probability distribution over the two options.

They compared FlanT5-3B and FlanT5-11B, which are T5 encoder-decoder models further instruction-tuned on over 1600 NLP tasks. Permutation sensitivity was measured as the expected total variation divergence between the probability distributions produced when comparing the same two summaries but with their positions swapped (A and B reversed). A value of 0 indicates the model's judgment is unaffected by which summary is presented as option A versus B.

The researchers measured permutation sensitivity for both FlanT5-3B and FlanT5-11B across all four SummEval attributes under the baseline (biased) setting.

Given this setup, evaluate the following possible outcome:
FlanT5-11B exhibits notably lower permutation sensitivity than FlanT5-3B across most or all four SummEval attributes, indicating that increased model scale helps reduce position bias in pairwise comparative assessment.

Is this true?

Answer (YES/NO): NO